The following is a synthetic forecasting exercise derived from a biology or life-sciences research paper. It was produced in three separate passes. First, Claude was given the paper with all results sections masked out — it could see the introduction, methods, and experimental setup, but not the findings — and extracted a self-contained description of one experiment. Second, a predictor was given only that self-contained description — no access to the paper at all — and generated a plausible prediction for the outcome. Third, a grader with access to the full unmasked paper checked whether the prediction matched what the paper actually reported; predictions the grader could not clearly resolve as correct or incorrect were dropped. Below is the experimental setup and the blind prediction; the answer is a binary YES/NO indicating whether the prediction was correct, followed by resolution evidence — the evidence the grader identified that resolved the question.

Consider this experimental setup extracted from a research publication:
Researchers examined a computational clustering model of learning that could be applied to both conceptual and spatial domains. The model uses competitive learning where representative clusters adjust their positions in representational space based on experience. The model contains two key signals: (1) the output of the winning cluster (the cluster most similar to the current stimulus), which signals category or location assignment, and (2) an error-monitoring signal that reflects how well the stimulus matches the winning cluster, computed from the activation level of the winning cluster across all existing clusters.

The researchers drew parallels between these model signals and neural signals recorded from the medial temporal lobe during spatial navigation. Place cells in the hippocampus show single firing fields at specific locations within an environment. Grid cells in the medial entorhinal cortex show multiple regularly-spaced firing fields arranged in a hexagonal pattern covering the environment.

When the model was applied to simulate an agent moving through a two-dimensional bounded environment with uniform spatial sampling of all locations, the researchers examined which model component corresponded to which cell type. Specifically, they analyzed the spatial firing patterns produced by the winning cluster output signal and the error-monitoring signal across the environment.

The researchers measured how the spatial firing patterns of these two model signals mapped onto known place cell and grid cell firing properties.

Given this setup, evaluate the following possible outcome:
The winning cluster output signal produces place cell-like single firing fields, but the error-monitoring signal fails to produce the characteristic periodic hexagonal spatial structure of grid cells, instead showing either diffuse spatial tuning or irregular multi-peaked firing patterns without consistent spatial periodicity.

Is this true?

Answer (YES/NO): NO